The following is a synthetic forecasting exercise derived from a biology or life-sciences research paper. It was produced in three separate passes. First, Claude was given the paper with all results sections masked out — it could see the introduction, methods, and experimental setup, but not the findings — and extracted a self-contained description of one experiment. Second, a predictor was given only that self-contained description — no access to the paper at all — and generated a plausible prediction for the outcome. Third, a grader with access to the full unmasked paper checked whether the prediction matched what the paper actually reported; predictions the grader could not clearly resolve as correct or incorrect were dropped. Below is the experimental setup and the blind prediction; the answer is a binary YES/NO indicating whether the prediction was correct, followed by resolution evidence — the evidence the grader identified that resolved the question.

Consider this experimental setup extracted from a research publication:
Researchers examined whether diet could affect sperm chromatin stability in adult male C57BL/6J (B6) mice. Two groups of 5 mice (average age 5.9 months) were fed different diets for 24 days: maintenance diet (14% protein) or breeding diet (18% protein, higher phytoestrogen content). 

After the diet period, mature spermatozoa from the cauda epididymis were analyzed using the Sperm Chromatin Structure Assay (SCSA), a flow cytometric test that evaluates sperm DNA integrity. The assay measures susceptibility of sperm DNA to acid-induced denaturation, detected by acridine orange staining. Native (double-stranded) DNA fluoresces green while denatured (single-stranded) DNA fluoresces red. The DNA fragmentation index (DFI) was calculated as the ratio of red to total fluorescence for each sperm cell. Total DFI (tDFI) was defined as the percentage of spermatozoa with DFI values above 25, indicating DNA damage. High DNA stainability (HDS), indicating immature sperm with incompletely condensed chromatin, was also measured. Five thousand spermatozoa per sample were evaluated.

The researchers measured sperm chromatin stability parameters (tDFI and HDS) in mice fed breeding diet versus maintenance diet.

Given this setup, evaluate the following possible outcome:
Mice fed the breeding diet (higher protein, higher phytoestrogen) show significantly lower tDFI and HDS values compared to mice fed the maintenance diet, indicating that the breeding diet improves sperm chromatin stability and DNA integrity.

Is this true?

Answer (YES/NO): NO